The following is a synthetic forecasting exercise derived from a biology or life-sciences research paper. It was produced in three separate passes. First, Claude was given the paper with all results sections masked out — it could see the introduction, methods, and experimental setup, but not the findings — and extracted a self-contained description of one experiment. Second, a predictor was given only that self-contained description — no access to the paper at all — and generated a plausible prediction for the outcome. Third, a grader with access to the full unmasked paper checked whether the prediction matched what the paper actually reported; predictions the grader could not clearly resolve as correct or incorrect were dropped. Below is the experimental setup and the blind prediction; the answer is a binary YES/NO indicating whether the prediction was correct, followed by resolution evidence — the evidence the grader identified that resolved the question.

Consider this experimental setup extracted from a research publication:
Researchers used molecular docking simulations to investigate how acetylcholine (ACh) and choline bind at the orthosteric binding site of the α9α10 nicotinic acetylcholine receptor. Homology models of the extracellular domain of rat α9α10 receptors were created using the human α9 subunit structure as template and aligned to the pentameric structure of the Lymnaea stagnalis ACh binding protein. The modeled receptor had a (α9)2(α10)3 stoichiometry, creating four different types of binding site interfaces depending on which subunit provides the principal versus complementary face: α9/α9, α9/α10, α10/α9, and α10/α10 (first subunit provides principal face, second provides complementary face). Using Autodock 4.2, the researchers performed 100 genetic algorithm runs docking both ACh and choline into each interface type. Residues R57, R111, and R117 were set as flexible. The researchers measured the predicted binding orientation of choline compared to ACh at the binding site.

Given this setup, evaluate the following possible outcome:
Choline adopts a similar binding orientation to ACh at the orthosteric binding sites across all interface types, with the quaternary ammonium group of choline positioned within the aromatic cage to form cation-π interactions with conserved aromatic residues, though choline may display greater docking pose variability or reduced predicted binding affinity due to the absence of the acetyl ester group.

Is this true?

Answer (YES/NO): NO